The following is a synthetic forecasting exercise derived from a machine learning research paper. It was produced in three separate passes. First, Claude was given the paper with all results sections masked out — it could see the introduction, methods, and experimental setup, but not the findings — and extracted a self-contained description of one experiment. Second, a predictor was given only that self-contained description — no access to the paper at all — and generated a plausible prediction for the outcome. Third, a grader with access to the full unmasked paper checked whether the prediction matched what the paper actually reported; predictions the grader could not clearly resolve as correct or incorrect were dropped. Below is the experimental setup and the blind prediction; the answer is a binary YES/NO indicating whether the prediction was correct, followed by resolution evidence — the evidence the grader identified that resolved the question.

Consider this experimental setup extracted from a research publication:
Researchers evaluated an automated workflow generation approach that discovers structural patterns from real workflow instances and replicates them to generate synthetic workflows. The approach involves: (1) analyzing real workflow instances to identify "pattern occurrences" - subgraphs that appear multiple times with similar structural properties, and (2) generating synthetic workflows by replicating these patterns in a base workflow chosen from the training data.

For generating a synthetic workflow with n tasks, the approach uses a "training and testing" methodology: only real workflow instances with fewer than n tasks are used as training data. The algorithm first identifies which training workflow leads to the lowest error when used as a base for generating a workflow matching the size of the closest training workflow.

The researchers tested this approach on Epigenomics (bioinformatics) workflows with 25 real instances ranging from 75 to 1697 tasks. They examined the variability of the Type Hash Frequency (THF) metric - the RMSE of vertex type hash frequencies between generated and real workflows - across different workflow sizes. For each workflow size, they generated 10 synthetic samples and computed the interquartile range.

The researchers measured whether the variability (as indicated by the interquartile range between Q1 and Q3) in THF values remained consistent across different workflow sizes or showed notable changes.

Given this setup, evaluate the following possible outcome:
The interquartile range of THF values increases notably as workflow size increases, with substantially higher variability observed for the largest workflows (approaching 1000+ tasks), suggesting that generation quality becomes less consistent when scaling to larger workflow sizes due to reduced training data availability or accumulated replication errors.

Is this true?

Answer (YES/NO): NO